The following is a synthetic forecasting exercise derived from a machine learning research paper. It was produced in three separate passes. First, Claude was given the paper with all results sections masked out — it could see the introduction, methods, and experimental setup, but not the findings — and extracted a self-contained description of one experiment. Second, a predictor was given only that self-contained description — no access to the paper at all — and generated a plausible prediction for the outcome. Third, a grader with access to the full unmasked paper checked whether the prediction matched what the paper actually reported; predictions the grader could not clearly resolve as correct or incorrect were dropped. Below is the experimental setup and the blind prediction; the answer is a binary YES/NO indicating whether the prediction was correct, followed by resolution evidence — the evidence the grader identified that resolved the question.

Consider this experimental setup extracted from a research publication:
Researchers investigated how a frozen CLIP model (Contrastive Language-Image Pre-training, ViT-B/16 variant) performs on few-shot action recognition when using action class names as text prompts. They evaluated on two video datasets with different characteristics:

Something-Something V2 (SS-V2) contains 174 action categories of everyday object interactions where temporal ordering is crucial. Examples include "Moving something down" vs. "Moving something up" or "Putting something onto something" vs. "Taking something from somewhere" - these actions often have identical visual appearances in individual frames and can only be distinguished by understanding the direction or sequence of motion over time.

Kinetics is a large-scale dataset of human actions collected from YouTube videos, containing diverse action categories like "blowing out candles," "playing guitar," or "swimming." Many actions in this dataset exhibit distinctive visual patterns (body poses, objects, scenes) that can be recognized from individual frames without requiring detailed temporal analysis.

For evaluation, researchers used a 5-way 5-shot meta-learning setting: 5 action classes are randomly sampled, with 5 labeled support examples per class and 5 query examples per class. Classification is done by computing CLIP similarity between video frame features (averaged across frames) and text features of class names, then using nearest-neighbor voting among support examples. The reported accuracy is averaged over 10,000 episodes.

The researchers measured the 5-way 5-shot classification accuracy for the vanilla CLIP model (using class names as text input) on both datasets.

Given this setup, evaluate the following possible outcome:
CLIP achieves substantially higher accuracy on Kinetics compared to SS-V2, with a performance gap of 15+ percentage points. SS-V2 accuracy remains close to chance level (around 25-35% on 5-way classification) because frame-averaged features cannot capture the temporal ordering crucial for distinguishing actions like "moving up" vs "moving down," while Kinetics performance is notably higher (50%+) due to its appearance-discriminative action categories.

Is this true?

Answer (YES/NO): YES